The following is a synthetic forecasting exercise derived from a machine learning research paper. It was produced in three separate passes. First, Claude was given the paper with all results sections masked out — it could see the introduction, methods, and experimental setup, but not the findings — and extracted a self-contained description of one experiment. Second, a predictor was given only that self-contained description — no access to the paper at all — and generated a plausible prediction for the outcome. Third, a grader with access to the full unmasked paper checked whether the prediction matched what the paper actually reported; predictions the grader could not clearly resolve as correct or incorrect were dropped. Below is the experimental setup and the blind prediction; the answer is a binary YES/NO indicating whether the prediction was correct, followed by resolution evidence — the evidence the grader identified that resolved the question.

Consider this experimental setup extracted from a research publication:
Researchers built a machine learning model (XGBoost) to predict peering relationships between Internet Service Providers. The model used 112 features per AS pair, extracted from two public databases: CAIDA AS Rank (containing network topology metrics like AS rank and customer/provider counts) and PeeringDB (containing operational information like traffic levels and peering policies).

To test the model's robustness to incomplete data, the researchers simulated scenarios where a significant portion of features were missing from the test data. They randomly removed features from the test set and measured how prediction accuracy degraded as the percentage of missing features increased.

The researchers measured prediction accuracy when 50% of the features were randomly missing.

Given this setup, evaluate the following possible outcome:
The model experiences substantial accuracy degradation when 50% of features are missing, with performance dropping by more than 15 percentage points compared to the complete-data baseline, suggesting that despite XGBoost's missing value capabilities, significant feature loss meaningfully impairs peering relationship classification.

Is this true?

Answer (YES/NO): NO